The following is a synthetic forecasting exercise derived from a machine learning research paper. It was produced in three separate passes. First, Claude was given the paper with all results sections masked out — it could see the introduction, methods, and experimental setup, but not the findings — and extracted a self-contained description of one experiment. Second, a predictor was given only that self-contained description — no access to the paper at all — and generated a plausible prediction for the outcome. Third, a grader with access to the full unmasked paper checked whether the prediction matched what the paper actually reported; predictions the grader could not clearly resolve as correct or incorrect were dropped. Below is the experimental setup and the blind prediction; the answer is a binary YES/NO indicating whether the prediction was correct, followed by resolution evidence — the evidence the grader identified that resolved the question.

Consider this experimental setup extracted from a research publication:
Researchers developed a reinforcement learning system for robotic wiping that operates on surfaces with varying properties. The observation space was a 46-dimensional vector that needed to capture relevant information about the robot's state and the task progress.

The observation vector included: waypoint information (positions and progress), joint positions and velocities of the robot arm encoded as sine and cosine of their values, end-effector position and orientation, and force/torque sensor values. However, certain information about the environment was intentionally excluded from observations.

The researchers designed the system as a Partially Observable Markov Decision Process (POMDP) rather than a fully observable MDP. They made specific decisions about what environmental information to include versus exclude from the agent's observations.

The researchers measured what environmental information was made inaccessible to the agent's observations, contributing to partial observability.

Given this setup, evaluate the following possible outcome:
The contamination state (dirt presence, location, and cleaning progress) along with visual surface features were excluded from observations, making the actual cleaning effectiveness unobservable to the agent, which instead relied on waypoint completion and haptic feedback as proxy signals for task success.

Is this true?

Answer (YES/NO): NO